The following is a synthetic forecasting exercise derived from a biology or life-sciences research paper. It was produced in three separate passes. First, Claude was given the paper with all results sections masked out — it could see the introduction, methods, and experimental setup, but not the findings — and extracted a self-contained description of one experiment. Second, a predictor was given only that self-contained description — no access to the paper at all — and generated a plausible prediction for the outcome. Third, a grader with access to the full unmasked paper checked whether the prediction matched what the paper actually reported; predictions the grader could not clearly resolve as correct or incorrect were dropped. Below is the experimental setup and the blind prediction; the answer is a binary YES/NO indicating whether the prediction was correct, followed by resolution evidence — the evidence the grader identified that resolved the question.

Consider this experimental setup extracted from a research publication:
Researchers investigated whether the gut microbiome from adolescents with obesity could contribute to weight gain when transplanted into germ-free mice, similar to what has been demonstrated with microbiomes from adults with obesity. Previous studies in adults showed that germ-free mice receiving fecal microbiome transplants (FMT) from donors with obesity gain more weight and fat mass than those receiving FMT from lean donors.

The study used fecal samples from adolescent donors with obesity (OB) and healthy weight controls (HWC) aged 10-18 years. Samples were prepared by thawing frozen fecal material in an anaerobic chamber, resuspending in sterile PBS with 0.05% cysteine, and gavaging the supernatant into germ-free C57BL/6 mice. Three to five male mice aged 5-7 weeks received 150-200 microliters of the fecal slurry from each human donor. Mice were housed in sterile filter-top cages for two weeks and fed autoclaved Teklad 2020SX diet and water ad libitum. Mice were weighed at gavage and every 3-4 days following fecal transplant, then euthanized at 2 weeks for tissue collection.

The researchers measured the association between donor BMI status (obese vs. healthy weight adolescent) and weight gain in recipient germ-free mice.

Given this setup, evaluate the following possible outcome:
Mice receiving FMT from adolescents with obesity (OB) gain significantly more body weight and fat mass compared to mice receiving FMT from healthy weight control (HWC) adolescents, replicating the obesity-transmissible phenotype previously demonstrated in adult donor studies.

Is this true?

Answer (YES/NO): NO